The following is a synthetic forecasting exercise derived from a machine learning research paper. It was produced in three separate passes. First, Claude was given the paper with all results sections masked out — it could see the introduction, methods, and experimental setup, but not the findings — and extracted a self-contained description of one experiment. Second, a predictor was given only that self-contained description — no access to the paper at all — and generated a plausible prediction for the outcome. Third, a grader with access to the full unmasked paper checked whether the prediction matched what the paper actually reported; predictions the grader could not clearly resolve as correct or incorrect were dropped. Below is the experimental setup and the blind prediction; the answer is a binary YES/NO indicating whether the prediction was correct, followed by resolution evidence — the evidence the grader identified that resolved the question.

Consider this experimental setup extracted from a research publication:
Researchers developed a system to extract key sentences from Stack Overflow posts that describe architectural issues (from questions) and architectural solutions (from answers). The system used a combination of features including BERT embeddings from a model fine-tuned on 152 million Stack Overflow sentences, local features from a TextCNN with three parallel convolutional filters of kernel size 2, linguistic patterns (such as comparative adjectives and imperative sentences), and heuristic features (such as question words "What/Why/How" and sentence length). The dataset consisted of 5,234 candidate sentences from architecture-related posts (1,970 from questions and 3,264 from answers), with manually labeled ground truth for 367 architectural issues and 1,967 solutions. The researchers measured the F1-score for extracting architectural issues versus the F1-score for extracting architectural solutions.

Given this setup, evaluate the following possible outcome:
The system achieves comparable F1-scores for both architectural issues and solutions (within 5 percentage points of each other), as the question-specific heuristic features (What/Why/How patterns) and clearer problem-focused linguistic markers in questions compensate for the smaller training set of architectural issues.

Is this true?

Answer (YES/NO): YES